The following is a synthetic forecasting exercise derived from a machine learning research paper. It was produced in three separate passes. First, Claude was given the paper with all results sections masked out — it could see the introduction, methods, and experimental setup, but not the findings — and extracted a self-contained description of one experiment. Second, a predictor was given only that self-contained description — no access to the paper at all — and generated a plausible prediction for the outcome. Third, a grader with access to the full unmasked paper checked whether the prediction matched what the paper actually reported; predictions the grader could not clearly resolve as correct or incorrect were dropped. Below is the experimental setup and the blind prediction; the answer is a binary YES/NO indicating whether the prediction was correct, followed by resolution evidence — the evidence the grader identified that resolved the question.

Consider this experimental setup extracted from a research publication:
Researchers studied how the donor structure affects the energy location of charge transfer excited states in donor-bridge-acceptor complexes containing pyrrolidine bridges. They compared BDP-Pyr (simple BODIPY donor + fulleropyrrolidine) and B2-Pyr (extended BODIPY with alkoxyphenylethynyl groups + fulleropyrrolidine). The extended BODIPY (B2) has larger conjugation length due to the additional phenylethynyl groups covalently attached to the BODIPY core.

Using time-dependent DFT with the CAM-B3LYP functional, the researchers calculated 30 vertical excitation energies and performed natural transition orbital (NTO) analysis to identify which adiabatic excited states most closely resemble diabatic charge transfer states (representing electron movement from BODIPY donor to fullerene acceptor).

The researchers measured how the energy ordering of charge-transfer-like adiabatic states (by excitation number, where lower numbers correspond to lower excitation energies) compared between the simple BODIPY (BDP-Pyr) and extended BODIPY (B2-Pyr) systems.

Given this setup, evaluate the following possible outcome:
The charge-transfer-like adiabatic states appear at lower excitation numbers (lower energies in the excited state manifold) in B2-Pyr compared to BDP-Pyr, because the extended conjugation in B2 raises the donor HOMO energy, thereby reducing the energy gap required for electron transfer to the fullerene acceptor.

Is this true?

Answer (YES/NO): YES